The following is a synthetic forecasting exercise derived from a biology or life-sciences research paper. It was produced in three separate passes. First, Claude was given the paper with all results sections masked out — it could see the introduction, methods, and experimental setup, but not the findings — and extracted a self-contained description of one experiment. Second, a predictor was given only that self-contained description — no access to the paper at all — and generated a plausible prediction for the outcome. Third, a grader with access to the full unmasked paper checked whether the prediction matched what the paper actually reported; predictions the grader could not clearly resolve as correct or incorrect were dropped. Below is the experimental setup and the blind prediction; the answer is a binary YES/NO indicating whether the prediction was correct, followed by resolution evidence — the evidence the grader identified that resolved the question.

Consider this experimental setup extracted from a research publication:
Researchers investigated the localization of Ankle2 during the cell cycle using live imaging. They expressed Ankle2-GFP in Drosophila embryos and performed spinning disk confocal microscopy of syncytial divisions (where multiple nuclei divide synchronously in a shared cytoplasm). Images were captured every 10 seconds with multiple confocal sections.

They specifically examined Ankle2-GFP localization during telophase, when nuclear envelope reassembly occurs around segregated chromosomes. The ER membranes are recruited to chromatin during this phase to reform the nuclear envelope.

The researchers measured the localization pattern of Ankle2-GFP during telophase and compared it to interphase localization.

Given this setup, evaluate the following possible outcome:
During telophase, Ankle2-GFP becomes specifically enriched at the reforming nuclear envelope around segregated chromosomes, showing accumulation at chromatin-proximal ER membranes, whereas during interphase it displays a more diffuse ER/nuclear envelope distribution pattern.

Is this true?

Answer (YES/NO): YES